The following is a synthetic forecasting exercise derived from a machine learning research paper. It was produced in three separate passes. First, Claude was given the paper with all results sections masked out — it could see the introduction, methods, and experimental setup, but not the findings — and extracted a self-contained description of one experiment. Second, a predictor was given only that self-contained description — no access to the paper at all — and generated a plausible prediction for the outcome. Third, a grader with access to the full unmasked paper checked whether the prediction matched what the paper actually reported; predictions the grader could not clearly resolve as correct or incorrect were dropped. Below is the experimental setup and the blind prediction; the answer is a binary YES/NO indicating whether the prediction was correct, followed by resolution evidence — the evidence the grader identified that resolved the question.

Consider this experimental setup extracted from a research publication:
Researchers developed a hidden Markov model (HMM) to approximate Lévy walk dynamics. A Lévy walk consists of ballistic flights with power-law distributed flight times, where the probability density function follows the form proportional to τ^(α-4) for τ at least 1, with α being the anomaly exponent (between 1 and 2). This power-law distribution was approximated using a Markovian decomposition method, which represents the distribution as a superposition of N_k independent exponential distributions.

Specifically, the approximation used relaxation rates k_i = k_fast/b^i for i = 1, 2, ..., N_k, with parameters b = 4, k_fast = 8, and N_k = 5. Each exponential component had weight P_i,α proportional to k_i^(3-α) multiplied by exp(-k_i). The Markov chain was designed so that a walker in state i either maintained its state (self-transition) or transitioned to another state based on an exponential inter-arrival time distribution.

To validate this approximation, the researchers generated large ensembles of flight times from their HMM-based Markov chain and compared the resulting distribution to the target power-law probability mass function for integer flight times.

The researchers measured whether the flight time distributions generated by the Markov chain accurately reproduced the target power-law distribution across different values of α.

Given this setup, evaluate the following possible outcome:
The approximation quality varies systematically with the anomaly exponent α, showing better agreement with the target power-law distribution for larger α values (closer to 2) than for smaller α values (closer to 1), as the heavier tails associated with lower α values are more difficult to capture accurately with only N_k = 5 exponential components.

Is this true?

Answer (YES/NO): NO